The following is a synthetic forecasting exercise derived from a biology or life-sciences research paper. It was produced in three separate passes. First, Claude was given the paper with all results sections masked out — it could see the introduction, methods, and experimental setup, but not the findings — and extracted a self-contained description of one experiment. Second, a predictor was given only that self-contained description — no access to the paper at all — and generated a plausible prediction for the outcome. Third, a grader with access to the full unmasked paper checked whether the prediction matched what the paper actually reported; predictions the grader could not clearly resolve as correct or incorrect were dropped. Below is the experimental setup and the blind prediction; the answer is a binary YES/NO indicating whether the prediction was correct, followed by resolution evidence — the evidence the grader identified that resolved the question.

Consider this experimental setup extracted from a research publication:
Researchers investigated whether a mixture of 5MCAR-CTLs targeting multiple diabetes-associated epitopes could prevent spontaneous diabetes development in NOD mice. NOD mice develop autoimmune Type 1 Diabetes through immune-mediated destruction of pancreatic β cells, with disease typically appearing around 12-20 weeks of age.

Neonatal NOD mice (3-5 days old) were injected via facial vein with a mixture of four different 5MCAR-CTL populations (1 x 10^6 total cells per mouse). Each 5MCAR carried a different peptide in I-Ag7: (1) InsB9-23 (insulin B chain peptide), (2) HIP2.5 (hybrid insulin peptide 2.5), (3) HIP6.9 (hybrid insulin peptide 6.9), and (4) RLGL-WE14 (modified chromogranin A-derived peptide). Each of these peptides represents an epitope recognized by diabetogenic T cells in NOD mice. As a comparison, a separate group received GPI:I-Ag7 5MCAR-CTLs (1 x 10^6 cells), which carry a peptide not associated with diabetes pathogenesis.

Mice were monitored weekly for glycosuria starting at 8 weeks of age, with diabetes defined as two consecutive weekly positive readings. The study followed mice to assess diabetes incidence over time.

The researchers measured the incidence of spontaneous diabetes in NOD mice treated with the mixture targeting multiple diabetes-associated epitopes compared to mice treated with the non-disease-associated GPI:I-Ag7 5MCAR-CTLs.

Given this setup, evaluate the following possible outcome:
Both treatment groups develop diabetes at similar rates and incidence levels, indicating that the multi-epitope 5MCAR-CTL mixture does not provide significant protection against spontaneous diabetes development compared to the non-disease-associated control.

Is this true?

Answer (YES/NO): NO